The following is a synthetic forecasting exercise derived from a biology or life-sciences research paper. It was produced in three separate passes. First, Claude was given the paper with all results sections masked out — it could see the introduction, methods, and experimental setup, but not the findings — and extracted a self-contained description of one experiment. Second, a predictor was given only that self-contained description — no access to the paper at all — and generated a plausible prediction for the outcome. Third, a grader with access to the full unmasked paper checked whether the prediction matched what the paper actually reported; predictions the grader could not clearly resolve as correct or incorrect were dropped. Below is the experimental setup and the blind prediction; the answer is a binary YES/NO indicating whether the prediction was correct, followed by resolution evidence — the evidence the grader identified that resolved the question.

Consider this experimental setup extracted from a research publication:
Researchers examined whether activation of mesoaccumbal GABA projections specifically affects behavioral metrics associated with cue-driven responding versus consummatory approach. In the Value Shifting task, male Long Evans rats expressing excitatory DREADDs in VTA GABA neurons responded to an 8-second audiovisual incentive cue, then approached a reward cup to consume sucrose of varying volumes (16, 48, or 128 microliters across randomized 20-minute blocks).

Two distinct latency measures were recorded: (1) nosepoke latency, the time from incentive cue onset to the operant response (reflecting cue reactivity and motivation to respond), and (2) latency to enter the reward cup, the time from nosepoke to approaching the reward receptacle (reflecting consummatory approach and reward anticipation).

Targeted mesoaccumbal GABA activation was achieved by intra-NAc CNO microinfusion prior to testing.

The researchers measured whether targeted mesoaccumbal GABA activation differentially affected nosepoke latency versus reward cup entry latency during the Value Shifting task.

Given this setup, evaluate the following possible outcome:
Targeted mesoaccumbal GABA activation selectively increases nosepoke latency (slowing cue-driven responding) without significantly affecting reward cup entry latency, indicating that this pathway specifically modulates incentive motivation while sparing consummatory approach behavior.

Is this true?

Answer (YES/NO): YES